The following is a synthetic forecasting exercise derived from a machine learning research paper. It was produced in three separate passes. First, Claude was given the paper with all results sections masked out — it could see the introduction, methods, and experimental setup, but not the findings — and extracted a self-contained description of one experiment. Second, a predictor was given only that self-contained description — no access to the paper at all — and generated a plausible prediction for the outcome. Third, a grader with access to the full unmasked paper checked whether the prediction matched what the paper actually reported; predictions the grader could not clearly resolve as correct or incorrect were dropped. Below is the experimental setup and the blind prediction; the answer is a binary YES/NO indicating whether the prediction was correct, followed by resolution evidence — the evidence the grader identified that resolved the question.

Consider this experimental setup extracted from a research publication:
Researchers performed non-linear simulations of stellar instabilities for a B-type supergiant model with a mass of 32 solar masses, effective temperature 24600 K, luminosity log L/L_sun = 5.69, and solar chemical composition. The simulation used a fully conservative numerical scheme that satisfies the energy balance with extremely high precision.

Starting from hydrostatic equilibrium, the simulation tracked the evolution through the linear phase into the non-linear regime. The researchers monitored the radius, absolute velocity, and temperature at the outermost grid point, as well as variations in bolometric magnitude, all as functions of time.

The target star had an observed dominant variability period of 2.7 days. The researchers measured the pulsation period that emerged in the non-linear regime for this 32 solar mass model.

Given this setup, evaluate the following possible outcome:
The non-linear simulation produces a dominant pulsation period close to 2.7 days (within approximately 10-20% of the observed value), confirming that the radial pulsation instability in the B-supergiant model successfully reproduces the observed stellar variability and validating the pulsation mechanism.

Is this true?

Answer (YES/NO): NO